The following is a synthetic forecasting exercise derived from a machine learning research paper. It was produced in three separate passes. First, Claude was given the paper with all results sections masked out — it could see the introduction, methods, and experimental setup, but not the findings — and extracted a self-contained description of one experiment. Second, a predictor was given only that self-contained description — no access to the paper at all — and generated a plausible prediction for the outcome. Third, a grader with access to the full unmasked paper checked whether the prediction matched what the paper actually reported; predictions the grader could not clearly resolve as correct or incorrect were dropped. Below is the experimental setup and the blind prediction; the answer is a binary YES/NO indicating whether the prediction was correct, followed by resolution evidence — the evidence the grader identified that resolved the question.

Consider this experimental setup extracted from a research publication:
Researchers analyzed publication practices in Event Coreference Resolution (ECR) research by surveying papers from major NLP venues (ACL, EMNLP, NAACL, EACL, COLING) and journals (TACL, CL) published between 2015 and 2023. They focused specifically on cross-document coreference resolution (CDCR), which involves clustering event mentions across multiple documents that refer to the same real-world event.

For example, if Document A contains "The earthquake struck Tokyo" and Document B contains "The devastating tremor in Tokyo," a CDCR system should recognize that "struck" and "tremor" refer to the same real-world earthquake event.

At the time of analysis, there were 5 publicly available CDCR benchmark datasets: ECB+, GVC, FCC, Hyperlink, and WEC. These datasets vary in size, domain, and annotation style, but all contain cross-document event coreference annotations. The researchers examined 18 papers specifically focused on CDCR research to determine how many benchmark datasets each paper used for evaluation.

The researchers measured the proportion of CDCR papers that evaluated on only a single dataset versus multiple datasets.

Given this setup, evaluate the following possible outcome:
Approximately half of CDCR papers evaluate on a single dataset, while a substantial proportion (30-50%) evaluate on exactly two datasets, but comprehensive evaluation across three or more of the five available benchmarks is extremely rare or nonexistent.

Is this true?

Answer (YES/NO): NO